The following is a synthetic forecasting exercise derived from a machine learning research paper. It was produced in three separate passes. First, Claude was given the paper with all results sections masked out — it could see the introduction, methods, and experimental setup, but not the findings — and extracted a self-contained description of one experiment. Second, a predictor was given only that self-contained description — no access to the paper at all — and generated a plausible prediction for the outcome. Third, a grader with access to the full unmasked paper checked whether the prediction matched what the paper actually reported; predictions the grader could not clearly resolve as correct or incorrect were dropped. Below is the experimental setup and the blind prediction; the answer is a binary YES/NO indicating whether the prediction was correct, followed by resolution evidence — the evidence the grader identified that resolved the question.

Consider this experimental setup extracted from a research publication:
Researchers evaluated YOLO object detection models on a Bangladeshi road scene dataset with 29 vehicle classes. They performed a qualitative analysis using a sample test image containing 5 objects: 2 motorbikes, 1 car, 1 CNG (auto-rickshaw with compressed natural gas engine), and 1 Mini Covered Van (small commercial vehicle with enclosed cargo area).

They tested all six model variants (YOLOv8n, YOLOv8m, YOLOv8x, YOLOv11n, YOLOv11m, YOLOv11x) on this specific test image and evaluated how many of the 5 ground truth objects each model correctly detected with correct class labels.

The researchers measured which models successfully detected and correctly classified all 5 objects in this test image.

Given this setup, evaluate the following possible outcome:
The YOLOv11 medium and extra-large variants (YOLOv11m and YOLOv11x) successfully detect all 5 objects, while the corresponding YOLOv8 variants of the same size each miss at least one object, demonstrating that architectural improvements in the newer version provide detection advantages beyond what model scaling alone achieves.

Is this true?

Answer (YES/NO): NO